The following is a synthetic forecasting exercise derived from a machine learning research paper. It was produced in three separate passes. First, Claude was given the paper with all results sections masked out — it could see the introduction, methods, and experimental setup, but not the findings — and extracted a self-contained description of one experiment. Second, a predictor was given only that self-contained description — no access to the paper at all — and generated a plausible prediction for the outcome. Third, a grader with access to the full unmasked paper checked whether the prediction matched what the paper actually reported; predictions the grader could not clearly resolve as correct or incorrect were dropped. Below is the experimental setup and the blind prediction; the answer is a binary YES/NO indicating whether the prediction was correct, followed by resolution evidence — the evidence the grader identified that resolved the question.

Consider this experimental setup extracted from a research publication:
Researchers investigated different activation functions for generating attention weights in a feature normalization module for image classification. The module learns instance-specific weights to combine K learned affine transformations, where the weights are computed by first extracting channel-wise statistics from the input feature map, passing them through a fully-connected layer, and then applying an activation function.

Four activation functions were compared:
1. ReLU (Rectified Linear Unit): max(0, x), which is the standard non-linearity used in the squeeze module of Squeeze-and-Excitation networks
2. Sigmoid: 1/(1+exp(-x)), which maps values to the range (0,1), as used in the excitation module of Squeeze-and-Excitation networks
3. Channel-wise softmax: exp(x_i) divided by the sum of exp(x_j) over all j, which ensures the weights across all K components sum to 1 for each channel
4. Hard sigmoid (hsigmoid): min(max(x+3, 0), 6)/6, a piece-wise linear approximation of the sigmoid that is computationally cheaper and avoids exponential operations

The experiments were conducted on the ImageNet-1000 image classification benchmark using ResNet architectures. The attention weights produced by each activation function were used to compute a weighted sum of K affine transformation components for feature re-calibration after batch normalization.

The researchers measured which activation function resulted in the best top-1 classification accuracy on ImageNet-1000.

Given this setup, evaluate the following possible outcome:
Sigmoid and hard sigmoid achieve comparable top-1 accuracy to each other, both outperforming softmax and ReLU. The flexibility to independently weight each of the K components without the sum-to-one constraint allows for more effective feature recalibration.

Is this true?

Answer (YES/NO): NO